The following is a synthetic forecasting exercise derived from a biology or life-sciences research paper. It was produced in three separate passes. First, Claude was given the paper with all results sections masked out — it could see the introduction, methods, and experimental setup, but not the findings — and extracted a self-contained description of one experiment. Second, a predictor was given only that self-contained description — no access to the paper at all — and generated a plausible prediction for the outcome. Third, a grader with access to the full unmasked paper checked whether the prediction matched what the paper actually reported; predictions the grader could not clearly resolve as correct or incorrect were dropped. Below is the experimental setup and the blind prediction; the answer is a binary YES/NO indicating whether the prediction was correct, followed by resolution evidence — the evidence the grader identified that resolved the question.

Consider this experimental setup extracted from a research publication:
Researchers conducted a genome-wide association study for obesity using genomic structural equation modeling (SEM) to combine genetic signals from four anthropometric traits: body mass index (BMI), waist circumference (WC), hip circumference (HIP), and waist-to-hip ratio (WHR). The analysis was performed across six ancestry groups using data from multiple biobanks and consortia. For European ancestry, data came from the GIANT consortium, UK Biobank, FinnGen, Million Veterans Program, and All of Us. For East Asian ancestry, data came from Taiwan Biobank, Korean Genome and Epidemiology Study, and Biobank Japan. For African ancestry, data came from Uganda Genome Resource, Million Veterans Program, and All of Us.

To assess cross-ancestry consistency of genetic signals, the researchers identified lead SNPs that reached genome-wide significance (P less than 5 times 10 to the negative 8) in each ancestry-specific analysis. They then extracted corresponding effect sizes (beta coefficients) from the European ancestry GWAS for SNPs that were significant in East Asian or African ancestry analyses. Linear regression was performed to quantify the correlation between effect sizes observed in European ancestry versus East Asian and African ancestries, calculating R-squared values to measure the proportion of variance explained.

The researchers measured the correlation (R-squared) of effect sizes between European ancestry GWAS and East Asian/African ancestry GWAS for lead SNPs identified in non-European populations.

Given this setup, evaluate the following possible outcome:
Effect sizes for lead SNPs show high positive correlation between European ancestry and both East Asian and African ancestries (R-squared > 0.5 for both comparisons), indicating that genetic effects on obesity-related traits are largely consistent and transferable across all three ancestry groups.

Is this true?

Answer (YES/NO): YES